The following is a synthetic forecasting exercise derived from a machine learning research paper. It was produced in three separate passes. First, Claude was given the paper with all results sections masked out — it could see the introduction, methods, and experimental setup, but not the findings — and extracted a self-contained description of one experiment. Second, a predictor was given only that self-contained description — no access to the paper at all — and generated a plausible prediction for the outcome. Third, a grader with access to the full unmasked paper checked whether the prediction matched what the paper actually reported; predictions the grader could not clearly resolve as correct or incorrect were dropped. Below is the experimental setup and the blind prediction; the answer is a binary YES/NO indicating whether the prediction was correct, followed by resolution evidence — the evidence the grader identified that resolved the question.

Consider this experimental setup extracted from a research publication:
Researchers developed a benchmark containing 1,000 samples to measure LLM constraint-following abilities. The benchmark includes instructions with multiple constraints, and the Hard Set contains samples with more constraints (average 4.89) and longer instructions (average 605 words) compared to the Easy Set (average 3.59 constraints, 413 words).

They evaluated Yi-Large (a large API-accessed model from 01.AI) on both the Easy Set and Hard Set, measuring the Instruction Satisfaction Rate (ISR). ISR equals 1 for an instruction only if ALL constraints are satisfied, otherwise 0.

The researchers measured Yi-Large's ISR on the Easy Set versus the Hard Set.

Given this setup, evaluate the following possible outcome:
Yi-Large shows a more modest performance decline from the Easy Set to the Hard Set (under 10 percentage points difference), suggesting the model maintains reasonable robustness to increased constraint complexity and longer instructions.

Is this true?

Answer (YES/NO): NO